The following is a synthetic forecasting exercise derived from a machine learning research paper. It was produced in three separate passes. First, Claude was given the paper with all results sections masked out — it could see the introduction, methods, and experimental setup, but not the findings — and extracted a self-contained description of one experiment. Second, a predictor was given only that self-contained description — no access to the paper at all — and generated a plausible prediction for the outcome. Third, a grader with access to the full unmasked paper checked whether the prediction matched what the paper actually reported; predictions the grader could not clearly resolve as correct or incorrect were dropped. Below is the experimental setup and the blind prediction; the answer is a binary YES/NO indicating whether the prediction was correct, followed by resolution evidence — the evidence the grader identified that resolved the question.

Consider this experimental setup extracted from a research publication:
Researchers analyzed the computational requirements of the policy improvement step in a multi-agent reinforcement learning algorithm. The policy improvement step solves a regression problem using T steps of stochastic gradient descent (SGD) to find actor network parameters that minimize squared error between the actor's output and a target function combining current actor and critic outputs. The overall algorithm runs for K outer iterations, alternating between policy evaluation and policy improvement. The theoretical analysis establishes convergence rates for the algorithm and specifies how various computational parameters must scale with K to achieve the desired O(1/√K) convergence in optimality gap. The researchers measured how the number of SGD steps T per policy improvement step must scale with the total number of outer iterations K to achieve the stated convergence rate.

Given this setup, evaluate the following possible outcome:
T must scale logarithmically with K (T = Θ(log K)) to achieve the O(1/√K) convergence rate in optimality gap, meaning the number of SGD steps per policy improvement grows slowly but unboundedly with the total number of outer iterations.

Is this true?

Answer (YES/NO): NO